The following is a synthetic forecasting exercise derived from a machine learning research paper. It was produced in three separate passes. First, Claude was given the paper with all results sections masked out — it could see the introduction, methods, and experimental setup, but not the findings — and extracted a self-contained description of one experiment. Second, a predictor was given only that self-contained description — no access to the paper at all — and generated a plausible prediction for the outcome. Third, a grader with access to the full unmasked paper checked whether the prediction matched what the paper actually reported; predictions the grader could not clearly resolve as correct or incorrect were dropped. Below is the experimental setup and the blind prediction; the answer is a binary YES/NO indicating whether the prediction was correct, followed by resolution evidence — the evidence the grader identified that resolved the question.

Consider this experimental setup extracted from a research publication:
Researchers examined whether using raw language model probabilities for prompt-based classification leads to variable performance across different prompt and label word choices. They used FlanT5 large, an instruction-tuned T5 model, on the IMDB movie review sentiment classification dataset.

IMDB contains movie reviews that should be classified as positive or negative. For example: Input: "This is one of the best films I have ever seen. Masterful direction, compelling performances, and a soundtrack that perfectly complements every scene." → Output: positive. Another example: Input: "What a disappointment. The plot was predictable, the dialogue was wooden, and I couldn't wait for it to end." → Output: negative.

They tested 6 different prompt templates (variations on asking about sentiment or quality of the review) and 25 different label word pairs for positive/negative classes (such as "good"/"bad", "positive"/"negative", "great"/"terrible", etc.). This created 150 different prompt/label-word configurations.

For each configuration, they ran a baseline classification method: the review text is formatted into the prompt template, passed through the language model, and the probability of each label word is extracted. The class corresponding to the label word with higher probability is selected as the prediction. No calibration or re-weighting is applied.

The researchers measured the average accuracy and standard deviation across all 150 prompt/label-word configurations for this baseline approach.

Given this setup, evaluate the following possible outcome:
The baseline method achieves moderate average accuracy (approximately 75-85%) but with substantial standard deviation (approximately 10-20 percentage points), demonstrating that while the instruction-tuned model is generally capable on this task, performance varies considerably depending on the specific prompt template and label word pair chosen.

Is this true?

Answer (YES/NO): YES